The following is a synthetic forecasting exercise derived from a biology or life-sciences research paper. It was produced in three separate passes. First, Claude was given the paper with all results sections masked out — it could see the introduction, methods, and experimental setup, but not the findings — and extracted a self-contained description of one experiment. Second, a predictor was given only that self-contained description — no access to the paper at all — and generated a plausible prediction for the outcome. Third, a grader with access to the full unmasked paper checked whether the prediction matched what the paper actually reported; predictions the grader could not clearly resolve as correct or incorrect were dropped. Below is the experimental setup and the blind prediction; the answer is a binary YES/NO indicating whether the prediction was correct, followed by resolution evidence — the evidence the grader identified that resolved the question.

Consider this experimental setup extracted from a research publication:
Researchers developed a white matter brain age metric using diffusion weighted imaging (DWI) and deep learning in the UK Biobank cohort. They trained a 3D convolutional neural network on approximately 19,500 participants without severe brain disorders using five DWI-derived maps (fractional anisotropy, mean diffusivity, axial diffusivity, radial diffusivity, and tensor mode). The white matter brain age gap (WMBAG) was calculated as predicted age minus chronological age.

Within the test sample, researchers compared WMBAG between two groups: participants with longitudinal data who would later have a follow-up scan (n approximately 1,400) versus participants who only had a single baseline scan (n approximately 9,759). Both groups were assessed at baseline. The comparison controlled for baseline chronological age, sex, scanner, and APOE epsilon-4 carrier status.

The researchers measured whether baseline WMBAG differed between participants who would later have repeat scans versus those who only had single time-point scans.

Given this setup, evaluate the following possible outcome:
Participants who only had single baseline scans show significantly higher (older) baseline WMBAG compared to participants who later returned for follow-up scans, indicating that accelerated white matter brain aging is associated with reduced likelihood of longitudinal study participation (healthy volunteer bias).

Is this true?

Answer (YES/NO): YES